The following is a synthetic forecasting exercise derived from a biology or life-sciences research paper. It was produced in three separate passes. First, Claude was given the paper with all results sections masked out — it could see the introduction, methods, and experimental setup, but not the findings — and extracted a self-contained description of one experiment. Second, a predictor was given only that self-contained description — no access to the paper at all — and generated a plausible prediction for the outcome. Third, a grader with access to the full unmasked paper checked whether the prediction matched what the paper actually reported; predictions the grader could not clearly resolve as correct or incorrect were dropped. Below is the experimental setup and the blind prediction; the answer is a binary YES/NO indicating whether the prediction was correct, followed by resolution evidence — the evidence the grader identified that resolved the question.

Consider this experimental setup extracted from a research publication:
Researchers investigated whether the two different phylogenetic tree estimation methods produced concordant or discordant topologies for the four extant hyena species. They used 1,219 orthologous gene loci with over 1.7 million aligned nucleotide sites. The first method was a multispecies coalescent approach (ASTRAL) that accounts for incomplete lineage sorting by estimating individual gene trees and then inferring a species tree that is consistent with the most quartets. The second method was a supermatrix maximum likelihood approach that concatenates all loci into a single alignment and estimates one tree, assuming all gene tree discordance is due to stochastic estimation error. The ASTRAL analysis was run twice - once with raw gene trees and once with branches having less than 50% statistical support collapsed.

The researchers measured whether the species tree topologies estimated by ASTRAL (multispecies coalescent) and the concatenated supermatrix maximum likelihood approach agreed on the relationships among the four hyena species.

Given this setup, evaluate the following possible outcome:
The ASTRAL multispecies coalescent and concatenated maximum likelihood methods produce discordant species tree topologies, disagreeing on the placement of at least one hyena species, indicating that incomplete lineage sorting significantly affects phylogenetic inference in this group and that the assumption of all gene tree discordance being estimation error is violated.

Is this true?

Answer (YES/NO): YES